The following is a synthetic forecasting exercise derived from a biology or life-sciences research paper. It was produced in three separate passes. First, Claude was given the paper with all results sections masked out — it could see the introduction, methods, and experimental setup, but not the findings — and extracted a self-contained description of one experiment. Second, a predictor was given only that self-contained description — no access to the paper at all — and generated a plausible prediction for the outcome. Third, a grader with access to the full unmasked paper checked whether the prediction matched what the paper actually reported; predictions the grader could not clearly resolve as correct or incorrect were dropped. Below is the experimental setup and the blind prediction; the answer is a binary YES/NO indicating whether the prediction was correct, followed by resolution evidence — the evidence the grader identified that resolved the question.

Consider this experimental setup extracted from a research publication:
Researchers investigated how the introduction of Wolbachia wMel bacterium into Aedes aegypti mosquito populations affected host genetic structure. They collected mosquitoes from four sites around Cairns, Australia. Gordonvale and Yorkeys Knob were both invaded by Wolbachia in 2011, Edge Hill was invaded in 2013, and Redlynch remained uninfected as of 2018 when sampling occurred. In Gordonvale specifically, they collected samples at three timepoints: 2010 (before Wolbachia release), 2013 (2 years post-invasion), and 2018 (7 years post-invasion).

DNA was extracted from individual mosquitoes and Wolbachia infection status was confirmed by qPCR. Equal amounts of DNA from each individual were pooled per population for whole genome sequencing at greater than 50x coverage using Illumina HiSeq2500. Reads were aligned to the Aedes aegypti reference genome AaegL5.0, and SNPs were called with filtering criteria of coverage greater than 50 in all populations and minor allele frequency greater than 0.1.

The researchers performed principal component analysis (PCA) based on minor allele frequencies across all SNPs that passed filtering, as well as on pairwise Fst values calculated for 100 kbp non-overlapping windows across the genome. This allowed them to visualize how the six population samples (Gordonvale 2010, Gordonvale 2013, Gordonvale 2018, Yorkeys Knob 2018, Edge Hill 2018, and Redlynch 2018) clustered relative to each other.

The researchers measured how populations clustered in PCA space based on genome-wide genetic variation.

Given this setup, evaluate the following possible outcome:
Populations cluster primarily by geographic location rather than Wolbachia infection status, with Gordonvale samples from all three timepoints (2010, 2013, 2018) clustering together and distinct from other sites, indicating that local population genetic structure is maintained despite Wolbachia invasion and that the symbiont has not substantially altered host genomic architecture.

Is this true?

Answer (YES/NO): YES